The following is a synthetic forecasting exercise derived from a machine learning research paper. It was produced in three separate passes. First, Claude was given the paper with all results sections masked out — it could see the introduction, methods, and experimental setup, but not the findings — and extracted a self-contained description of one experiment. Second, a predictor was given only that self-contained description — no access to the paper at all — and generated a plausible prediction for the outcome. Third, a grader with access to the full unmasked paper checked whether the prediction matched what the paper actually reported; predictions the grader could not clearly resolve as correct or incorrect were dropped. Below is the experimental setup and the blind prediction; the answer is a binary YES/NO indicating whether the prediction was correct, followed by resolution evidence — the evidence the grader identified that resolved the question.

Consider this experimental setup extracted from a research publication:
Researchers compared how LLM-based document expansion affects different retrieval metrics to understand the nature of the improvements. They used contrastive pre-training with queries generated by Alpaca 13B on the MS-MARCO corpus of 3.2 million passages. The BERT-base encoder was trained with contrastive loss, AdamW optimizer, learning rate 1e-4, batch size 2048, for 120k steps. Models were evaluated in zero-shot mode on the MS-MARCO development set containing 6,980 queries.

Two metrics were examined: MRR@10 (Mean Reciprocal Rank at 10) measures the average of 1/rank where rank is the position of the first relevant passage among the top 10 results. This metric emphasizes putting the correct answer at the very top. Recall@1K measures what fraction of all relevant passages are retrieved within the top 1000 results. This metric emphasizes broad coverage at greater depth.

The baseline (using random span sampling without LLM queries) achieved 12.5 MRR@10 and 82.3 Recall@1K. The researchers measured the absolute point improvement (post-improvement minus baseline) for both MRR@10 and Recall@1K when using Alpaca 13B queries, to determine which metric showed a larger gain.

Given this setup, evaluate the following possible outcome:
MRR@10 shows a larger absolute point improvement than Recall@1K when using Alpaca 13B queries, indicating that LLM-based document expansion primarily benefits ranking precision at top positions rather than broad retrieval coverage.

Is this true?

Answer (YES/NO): NO